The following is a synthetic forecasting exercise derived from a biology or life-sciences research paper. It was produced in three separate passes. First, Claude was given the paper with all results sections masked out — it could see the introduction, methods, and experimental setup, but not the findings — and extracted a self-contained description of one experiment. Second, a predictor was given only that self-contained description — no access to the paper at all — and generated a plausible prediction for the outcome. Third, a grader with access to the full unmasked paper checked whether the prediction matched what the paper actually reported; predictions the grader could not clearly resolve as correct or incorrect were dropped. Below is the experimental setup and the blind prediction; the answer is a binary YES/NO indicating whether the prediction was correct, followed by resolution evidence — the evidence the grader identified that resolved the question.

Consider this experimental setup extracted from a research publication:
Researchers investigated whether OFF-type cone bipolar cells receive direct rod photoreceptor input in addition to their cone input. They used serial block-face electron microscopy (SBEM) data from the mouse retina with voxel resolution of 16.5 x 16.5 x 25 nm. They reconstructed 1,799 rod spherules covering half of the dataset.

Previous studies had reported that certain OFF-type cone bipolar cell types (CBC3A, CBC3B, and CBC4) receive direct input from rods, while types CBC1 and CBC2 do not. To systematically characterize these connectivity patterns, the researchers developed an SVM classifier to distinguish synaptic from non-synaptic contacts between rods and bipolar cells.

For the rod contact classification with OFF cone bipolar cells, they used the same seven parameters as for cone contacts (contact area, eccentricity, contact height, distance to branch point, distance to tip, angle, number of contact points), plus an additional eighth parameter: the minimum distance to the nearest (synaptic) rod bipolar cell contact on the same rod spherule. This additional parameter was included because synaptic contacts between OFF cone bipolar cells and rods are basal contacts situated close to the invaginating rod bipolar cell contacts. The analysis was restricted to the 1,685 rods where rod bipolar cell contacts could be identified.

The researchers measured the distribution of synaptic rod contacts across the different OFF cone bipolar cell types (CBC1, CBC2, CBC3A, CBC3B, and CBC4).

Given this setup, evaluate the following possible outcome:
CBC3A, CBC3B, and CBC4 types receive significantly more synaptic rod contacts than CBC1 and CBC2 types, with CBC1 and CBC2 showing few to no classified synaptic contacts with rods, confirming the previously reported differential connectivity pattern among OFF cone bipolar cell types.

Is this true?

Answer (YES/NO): YES